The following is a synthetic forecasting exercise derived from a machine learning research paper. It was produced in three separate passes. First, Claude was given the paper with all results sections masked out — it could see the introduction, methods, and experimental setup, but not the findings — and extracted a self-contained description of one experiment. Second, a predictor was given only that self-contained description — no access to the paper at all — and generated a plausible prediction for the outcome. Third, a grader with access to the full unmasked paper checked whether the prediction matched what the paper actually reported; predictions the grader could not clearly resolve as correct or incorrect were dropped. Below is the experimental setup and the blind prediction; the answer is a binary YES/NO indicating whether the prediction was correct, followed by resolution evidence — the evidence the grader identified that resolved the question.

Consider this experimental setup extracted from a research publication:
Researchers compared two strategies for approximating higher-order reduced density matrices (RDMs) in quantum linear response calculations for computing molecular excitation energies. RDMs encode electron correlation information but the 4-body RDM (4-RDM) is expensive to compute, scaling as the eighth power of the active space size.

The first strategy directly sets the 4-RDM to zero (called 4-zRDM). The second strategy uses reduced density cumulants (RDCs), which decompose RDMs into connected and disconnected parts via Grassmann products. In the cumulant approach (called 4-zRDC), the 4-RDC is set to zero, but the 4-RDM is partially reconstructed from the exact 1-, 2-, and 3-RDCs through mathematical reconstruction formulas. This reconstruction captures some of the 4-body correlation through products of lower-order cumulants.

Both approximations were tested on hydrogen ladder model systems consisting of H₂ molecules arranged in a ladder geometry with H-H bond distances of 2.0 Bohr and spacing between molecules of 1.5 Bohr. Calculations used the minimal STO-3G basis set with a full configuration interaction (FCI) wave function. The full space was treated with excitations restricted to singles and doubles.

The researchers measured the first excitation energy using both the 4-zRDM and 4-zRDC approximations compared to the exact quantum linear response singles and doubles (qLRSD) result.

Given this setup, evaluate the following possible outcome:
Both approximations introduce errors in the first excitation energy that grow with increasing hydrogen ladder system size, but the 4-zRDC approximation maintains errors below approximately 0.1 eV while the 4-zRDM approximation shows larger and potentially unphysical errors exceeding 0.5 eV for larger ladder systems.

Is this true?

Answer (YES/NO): NO